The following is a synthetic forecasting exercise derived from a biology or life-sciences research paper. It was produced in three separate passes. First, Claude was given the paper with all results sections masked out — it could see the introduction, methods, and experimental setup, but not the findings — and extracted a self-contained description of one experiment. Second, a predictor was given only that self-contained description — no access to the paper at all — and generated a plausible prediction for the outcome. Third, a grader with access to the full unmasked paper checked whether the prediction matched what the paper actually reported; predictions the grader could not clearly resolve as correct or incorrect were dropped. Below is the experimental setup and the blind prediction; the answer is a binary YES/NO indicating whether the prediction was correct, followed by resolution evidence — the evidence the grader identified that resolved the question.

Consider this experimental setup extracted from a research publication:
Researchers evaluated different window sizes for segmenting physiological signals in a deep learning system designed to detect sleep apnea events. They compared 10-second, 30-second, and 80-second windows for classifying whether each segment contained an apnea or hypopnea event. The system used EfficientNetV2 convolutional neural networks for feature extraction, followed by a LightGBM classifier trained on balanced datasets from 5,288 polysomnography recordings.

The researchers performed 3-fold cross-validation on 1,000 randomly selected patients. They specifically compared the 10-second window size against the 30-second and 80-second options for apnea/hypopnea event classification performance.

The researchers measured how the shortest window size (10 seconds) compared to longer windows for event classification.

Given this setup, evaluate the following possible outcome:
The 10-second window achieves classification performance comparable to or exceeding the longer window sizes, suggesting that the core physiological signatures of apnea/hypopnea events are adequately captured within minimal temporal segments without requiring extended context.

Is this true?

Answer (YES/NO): NO